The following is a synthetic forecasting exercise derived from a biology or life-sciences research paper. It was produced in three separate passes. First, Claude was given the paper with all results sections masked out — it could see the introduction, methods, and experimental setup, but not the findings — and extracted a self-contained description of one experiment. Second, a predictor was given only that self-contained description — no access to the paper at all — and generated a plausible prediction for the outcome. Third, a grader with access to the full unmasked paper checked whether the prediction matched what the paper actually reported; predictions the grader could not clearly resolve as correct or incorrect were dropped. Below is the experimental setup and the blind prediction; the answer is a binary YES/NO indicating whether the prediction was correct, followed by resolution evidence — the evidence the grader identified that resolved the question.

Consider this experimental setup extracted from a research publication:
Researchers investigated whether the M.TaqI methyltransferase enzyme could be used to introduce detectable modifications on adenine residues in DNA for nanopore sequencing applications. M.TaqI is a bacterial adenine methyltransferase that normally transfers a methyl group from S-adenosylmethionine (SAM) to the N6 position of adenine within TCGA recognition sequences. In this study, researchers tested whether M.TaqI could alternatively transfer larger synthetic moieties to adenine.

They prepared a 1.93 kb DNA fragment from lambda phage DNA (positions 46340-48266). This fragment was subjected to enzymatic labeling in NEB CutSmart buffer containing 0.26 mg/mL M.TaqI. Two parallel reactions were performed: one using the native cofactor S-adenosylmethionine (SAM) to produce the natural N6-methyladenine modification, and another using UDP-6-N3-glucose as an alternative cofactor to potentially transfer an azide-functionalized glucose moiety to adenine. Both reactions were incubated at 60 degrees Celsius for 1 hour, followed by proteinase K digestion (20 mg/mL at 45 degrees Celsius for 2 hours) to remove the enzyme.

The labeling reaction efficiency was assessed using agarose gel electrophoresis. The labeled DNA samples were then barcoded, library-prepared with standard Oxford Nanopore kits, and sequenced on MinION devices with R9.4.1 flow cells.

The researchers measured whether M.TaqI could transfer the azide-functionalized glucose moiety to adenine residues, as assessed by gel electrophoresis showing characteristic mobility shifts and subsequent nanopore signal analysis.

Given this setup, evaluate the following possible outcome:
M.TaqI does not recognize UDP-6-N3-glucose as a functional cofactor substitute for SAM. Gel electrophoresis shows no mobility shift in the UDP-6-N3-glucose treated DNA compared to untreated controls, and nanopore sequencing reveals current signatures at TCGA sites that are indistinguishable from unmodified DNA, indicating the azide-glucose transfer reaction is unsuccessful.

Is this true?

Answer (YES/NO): NO